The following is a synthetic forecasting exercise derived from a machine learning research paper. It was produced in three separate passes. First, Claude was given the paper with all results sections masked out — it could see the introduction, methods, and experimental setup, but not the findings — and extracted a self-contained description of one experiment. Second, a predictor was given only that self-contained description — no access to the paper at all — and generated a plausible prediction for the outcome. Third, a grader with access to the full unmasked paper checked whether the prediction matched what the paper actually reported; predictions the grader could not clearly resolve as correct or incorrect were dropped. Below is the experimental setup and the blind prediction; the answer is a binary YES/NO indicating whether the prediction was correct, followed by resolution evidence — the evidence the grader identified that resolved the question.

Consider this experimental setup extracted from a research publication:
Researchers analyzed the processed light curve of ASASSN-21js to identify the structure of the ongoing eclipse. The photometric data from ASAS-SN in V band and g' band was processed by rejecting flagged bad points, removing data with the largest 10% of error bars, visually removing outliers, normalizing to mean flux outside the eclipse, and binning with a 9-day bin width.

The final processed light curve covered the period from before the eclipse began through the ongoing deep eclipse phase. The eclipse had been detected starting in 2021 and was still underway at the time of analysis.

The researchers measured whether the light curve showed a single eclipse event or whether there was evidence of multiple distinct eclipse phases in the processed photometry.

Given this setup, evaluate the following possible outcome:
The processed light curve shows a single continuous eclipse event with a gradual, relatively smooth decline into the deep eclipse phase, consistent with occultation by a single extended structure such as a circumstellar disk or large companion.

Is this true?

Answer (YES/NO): NO